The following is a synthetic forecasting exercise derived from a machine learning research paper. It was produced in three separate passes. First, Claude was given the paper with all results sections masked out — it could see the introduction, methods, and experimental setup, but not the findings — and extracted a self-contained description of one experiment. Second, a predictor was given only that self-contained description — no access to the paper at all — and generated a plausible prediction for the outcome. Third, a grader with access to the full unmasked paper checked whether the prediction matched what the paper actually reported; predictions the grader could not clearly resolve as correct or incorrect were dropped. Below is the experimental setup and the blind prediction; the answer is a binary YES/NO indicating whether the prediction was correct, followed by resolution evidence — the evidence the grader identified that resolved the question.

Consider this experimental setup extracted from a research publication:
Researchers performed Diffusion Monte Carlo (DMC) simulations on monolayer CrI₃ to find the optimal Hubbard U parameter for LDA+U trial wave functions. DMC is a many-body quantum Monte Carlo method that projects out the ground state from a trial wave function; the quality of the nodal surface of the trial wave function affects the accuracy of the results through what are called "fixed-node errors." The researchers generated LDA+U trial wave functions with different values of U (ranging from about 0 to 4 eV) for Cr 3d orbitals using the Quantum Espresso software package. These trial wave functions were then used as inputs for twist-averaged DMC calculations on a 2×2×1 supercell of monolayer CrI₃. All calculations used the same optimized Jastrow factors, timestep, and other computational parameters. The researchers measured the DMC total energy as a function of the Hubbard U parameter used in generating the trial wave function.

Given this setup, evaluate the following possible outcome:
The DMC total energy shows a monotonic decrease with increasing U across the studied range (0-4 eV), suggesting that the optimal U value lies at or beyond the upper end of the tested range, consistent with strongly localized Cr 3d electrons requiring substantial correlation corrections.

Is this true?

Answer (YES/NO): NO